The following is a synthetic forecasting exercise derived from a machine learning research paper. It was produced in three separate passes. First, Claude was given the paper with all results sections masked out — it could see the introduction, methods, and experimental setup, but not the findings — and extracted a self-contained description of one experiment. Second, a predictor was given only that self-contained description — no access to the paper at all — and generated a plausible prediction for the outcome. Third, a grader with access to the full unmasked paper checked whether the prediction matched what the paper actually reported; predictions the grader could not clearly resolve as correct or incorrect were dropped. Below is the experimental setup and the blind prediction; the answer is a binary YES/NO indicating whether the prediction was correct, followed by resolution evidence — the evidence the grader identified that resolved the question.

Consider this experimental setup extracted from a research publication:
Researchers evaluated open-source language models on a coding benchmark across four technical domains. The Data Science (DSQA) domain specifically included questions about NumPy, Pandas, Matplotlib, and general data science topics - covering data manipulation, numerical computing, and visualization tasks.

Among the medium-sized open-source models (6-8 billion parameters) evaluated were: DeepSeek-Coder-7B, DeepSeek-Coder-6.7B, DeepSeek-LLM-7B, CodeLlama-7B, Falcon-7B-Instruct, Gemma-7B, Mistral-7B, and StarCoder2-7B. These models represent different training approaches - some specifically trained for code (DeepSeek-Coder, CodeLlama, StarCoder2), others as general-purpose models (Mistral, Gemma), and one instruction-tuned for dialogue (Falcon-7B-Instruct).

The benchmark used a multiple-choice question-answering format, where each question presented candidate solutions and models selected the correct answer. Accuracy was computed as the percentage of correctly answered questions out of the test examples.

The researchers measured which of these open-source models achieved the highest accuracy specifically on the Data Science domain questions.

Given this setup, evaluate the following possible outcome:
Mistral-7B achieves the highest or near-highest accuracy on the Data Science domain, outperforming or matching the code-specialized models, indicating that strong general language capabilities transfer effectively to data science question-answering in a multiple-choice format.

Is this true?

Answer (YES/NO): NO